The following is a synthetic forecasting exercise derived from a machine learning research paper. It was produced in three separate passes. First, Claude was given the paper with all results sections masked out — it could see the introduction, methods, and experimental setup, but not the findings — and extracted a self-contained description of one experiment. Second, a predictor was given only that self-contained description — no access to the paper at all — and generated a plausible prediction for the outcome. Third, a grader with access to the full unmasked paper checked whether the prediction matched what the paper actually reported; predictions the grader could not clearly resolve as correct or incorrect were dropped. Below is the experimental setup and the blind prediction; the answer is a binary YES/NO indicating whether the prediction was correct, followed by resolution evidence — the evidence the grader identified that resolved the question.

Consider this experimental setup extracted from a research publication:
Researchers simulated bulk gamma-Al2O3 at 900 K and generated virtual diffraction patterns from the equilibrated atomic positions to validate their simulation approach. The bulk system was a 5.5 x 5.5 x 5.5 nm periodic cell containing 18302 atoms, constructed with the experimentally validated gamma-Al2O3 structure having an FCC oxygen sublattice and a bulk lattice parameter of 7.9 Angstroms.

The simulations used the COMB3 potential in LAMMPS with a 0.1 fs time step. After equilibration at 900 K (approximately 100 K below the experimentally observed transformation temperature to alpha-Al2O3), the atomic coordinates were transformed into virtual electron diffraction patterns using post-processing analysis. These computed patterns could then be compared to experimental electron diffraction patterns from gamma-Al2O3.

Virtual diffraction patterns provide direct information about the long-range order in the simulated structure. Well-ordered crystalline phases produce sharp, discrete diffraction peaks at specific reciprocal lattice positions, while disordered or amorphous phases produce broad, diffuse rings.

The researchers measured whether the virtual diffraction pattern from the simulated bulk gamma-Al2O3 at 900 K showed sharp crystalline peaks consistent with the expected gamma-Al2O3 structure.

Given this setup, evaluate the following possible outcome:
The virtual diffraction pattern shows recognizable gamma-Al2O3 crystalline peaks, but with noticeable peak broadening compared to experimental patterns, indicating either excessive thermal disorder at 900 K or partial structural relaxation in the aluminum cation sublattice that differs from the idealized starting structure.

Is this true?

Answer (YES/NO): NO